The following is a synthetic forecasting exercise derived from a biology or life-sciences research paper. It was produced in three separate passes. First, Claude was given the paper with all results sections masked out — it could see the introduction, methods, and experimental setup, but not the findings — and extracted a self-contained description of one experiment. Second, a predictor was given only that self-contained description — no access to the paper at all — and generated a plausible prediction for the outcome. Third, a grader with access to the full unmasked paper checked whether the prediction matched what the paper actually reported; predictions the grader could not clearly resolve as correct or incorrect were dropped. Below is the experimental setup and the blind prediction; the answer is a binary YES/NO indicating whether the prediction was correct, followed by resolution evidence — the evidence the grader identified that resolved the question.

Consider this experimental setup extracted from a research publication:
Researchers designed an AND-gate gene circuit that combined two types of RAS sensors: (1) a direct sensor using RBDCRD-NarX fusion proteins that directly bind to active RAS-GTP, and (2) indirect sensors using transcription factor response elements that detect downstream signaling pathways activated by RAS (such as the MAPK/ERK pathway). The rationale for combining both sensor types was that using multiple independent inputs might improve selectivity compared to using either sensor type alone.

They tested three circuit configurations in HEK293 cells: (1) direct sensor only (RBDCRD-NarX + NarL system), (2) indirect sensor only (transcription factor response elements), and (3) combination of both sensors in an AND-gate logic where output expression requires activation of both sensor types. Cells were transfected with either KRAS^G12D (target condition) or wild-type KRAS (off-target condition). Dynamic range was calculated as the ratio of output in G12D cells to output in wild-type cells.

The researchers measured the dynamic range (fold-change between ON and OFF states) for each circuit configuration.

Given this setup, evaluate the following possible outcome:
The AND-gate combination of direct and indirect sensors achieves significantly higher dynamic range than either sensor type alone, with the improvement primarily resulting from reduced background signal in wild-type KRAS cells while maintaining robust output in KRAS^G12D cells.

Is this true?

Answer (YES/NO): NO